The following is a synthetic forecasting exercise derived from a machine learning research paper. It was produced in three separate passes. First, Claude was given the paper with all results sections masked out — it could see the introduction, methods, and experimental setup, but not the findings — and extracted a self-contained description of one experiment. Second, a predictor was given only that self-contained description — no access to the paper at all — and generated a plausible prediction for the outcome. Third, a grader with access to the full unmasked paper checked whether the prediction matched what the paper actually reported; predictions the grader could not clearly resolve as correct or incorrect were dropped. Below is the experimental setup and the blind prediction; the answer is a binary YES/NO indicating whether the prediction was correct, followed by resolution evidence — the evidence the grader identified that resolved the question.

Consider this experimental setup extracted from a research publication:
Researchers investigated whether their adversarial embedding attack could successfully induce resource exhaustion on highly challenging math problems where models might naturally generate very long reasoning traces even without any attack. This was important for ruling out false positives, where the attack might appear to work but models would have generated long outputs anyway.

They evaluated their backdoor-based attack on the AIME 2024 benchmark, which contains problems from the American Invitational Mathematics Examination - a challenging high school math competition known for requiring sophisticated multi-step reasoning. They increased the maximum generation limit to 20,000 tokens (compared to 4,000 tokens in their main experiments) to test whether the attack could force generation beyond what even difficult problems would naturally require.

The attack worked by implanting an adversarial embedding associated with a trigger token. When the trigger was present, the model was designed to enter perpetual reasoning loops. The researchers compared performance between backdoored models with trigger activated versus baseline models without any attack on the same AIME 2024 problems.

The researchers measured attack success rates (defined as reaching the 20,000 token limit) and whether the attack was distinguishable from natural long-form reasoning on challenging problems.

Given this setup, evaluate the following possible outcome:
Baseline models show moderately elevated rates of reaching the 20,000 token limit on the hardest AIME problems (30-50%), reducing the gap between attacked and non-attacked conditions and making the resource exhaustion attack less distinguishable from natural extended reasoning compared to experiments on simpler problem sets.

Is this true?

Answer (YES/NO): NO